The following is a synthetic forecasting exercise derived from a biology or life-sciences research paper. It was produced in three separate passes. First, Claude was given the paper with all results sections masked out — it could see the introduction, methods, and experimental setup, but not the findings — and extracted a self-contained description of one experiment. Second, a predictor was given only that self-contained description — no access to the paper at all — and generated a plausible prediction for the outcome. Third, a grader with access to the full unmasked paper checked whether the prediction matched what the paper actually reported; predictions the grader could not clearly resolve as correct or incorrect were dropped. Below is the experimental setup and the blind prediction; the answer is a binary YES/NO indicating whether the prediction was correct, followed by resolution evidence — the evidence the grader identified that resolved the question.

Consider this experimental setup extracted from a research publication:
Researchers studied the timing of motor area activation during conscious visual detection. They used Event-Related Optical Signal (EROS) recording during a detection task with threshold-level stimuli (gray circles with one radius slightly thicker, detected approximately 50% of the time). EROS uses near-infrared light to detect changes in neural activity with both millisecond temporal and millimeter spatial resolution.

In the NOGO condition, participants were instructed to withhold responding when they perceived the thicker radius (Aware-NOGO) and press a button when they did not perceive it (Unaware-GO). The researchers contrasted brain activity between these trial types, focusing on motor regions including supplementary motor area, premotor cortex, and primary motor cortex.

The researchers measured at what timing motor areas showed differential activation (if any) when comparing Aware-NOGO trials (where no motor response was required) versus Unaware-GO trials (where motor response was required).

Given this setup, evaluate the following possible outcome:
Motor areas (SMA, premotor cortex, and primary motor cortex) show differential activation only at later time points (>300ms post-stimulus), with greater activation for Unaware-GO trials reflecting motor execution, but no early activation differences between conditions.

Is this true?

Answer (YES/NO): NO